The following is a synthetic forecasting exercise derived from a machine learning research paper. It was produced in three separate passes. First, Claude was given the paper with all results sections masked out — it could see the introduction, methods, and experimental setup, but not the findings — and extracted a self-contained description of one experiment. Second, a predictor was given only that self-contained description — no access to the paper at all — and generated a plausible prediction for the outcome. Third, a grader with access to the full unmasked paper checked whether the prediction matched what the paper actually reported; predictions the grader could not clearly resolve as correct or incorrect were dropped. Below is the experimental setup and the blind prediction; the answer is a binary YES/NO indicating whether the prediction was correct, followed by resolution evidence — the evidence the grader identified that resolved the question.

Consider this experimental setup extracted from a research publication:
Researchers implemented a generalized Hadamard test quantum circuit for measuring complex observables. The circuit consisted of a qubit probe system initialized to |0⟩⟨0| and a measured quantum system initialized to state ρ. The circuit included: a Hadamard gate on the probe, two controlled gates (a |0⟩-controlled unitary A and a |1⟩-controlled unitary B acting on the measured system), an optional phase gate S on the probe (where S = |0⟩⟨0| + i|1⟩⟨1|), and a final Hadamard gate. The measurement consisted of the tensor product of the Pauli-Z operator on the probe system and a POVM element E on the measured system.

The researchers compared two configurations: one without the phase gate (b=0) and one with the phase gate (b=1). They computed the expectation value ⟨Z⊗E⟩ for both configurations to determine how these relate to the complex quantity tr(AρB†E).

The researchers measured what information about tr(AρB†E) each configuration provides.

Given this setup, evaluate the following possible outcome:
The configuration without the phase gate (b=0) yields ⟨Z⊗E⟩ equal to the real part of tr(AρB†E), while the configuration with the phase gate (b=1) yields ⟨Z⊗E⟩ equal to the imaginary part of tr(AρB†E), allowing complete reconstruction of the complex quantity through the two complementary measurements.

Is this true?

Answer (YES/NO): YES